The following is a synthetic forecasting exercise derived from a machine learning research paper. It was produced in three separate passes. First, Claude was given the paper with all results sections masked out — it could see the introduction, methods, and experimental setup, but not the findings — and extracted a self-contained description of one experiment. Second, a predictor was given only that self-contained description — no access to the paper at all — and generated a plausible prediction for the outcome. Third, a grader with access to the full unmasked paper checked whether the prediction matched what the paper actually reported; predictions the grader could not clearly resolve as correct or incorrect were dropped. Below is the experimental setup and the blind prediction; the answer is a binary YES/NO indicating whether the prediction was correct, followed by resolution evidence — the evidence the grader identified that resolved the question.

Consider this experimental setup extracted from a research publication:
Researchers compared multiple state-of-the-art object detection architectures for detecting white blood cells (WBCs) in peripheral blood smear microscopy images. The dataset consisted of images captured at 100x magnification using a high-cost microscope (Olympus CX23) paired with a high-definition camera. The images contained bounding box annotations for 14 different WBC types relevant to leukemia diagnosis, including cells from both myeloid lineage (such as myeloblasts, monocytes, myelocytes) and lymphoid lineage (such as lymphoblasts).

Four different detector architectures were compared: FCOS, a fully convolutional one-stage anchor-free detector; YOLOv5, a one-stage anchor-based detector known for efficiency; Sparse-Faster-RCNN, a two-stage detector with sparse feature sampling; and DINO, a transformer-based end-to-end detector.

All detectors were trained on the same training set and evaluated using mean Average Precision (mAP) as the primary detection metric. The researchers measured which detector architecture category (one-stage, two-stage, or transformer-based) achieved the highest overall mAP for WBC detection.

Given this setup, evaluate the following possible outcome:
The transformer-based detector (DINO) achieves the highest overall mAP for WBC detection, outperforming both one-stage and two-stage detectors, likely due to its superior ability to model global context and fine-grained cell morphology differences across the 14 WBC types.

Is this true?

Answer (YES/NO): NO